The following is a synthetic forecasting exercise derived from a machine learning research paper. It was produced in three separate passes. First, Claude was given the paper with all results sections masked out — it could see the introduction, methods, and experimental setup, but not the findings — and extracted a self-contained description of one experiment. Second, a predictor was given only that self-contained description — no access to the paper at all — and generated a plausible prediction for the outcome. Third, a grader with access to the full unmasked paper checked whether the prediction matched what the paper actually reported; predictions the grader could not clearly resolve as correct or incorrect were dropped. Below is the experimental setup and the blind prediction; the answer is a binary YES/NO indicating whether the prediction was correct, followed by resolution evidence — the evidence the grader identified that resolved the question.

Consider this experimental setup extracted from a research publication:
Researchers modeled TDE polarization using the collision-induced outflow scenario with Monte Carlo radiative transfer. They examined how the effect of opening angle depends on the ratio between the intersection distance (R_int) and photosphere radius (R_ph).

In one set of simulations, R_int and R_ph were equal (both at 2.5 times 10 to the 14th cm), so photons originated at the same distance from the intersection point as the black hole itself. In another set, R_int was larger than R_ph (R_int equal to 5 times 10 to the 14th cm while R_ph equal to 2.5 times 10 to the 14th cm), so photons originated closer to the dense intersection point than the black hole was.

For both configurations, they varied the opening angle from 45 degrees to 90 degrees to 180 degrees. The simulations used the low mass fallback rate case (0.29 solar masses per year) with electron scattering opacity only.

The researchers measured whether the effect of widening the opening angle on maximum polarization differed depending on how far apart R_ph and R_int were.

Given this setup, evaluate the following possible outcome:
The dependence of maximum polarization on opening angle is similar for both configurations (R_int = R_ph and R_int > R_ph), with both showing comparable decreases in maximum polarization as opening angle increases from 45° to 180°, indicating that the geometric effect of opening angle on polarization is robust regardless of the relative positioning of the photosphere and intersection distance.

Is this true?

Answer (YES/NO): NO